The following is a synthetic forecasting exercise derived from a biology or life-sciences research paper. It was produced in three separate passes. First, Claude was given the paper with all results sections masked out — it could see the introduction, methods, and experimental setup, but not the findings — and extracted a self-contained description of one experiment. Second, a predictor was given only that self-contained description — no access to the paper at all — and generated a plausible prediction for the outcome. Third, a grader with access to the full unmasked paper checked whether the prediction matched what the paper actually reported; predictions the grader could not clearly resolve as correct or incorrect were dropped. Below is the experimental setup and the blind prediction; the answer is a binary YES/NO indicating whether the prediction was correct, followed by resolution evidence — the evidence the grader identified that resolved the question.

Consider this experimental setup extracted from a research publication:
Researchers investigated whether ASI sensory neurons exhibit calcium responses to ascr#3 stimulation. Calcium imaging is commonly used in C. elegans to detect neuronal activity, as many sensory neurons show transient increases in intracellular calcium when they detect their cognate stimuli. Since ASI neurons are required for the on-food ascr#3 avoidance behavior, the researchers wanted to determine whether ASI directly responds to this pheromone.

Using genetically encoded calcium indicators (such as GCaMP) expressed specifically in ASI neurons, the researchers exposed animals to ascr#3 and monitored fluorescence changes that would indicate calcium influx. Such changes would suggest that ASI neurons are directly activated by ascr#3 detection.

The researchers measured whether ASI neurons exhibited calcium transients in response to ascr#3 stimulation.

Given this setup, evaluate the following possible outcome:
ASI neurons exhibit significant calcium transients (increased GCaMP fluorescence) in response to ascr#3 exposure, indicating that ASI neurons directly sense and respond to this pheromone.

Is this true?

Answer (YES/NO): NO